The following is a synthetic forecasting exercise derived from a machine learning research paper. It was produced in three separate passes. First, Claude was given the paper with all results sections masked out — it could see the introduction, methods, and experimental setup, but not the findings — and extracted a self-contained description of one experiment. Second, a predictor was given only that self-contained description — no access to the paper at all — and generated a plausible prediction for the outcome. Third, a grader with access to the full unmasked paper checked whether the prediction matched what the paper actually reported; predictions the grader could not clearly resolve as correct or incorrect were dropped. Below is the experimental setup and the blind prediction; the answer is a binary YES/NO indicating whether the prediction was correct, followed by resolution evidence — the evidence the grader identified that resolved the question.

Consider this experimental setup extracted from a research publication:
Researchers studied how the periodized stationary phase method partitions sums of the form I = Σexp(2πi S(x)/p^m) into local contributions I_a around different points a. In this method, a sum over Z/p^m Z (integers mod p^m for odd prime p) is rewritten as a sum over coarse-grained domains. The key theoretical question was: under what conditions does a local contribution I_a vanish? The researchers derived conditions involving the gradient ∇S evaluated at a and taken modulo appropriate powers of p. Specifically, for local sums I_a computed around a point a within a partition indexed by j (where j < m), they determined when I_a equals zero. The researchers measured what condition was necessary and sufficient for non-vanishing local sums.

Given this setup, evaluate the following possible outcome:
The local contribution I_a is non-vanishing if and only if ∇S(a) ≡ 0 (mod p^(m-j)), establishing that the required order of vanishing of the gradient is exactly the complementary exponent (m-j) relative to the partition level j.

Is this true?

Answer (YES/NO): NO